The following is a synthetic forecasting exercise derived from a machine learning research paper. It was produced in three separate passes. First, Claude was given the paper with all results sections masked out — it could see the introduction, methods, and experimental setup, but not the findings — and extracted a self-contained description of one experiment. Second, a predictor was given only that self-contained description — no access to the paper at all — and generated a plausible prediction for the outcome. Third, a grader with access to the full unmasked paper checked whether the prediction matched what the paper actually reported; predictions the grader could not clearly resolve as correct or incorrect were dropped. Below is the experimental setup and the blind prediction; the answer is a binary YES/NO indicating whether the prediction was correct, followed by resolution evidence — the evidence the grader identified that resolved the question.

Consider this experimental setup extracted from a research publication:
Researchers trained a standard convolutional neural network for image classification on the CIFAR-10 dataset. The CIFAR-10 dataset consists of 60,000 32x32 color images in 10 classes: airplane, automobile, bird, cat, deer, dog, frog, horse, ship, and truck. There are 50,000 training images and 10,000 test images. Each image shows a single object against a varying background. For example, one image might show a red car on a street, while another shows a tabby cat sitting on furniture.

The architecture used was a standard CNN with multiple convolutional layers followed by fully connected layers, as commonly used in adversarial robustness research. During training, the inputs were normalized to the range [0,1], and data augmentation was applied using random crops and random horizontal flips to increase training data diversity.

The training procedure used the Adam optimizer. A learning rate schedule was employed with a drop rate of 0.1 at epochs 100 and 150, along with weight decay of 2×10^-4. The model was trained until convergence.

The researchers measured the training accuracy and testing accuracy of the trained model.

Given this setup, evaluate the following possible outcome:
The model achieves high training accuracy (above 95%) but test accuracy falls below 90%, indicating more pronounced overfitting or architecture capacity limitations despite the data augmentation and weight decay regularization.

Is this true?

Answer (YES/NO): YES